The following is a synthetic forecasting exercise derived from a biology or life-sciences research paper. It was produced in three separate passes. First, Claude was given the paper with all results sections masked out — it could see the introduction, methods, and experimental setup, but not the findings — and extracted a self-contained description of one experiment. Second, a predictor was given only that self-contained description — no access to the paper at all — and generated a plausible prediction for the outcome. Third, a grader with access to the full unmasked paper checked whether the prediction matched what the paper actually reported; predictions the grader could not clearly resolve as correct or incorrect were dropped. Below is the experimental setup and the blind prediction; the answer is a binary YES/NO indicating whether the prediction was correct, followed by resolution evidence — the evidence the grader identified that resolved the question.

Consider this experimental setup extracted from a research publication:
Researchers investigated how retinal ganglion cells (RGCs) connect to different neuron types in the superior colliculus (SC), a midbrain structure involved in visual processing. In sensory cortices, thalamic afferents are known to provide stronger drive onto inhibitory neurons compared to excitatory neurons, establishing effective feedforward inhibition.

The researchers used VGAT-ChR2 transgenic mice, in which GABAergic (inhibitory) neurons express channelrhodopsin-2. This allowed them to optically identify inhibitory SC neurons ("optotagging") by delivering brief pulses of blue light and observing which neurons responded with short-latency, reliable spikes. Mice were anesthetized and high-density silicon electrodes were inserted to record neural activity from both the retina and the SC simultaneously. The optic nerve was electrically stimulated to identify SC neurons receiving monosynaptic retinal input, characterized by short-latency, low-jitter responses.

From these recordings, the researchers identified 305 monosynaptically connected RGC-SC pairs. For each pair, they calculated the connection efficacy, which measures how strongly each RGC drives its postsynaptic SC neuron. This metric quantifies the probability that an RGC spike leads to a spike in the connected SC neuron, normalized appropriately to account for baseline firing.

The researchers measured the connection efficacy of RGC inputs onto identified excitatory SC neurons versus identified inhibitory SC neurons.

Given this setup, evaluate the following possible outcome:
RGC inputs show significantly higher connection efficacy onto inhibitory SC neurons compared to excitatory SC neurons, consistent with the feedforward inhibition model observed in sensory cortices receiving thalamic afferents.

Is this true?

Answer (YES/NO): NO